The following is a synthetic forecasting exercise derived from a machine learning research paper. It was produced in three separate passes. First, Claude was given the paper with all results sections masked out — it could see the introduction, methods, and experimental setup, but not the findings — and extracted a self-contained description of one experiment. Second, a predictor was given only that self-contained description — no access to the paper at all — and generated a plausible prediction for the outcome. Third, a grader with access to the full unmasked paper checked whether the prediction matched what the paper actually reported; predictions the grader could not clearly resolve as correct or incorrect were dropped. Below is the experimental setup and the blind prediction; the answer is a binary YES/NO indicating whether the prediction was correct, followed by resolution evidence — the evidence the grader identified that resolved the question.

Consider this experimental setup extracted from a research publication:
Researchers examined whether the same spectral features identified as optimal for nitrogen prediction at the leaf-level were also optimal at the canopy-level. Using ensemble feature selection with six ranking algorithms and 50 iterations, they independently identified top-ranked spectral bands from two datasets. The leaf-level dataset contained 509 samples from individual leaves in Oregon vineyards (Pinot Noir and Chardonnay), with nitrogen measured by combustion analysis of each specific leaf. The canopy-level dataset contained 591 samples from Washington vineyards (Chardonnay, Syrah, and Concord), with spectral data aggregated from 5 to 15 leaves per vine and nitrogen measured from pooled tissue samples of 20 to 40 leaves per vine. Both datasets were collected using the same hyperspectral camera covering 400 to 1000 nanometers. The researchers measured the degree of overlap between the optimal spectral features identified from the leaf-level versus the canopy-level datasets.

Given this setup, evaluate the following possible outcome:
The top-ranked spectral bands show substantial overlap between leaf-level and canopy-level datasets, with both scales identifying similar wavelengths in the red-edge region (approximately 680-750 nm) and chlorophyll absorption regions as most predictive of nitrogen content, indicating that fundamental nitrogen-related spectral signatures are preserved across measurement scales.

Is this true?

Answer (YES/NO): NO